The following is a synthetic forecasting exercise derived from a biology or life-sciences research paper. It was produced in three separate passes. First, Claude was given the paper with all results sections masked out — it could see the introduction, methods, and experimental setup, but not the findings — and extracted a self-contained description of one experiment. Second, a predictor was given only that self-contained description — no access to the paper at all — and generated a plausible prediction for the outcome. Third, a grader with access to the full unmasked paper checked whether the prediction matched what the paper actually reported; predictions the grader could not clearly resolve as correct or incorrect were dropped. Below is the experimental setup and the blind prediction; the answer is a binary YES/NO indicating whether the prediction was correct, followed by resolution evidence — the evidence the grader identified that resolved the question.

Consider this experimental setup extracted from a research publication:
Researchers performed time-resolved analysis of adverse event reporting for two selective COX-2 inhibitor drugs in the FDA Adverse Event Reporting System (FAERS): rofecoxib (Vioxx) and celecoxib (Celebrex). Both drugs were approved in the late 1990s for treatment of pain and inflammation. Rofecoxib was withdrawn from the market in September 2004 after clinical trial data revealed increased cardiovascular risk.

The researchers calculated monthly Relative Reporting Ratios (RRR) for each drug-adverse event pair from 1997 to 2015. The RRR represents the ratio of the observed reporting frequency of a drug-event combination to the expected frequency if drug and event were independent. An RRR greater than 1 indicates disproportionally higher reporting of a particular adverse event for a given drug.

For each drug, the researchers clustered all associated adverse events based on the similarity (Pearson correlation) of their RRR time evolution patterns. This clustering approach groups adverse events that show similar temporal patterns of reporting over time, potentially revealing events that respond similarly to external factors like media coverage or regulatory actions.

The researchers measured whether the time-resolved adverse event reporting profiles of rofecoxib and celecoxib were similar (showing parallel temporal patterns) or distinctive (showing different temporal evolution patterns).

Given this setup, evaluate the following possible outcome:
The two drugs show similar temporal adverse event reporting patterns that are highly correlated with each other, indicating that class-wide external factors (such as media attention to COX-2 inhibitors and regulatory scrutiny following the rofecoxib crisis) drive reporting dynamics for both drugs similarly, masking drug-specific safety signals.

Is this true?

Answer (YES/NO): NO